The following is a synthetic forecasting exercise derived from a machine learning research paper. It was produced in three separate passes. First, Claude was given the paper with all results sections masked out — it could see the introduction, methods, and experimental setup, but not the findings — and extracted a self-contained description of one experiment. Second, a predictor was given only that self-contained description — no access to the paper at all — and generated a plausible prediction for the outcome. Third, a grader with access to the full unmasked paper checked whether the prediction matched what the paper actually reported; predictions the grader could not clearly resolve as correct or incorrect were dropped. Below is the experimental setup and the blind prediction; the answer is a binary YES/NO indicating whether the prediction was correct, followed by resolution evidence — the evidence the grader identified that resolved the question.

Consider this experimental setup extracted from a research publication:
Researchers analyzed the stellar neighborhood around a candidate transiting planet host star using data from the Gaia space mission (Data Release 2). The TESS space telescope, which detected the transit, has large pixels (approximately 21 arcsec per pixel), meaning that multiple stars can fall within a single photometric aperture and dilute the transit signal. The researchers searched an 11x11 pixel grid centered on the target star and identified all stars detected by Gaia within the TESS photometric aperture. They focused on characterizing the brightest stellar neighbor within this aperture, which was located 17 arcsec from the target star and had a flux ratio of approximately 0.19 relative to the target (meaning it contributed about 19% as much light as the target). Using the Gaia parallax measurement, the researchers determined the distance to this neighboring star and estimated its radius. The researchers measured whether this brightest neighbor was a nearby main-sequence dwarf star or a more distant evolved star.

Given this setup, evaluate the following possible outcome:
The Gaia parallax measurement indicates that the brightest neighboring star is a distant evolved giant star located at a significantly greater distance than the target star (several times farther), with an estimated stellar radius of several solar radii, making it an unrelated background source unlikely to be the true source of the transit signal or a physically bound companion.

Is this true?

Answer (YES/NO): YES